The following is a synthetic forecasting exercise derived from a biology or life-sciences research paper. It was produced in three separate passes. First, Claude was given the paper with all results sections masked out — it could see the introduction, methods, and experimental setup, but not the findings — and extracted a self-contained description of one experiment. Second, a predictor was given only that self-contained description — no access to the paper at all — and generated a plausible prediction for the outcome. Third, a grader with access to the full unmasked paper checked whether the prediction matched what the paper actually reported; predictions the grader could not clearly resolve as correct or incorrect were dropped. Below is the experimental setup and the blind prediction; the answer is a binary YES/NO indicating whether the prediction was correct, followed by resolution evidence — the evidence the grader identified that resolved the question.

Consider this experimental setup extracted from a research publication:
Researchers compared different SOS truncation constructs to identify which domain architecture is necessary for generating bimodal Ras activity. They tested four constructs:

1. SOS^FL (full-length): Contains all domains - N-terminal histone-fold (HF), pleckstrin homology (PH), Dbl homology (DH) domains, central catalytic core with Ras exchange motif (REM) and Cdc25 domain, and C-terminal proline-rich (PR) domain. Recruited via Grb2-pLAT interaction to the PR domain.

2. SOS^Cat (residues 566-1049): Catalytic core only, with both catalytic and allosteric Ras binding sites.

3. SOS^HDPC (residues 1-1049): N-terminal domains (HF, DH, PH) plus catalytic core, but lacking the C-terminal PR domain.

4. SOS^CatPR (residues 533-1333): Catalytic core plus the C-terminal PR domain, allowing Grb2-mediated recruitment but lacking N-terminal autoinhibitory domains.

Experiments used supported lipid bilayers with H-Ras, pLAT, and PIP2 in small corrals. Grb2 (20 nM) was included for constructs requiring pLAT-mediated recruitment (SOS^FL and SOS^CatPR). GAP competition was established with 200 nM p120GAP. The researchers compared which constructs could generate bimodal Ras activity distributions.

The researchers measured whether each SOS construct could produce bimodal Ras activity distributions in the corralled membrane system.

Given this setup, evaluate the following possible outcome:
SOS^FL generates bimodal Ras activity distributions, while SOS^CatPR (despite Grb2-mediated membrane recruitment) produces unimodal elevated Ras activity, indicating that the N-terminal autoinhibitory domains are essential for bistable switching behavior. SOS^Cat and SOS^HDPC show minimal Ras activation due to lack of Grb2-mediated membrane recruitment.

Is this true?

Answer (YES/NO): NO